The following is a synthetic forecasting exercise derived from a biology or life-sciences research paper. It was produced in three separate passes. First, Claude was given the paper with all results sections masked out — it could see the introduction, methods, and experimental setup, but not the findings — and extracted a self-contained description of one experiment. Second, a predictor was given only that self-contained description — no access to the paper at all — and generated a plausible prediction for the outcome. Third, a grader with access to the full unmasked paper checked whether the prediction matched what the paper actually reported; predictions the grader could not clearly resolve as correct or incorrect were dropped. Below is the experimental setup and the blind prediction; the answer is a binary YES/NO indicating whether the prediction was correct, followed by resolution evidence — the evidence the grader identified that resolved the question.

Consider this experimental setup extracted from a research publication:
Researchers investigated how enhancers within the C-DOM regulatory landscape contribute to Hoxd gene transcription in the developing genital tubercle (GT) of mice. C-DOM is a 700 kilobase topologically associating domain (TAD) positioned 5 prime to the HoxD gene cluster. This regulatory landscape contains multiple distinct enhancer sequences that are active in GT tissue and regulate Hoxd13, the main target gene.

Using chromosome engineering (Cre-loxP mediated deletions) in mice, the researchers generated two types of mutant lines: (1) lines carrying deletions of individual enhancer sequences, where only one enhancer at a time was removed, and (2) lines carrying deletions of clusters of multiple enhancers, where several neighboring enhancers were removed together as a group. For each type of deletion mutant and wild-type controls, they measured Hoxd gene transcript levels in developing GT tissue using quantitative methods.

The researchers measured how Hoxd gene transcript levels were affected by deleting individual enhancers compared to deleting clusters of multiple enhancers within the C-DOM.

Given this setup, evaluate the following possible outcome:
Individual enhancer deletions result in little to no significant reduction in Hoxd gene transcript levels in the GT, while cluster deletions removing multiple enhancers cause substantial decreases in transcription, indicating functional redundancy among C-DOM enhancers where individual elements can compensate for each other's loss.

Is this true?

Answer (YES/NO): NO